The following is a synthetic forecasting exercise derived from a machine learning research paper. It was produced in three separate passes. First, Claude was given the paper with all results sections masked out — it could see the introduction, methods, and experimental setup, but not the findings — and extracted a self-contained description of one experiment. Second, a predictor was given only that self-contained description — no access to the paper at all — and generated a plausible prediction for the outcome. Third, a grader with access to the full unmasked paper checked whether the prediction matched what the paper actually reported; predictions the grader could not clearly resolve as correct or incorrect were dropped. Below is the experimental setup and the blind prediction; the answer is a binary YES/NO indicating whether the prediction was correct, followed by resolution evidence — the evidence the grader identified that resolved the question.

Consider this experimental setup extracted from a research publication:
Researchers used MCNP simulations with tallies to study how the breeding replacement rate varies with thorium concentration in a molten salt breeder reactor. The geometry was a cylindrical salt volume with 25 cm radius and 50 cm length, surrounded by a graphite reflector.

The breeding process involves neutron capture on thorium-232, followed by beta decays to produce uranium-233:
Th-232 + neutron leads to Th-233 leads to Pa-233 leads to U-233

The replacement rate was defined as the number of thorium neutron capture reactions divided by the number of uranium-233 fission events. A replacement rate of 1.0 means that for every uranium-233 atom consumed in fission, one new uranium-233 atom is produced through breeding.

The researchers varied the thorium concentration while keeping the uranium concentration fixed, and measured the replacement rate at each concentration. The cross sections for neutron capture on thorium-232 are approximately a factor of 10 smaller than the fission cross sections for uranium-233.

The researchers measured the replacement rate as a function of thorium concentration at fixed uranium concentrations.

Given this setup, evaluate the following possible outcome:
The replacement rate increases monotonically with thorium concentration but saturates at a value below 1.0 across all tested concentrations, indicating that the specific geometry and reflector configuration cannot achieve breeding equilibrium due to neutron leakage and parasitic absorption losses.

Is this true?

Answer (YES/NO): NO